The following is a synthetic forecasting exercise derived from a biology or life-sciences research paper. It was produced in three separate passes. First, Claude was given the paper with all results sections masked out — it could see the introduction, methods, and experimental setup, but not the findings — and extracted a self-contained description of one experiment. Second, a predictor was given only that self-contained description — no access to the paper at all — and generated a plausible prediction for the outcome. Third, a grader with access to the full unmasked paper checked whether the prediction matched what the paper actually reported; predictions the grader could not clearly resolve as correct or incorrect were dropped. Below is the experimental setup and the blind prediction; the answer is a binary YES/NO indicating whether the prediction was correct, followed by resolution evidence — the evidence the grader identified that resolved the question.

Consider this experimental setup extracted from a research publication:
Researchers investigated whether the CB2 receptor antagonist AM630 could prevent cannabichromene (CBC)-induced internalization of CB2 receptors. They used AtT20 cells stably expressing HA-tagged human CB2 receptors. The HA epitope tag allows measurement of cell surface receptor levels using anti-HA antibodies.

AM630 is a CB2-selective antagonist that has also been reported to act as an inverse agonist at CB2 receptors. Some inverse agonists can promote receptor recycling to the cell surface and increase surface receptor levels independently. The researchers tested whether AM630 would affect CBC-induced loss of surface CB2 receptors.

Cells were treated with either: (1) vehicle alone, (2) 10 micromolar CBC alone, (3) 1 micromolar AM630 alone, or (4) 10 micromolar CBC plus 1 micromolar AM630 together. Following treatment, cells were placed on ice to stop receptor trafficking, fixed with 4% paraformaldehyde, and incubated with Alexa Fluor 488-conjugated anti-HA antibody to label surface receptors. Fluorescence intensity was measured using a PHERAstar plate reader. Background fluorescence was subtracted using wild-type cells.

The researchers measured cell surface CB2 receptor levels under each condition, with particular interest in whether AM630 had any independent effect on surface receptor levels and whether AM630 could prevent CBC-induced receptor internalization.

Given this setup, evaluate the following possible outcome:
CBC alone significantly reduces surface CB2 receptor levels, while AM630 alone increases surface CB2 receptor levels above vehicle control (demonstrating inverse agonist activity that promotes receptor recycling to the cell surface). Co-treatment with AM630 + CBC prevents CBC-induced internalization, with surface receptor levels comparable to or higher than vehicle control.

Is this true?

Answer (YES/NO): NO